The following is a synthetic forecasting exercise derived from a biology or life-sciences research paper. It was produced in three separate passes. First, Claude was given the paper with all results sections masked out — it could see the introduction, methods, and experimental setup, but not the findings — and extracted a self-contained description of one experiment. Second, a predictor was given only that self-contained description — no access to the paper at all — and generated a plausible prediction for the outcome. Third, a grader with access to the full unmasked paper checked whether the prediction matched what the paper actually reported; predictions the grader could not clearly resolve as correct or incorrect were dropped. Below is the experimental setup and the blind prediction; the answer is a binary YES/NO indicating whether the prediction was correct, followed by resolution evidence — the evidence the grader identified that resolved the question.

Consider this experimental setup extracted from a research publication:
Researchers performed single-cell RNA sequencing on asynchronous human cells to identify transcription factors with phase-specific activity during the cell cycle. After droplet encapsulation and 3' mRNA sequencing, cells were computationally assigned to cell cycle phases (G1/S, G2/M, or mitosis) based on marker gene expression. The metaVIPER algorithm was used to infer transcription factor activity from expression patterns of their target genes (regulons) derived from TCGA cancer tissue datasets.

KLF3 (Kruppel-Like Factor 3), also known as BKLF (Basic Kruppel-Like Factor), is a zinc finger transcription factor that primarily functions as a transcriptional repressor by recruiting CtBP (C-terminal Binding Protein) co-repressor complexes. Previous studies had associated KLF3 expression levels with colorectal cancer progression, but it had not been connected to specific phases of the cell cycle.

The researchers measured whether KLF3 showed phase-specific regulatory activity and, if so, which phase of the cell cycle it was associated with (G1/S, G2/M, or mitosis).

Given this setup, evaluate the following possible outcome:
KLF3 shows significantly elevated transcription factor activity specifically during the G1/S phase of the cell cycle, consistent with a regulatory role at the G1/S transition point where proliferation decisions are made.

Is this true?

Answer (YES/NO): NO